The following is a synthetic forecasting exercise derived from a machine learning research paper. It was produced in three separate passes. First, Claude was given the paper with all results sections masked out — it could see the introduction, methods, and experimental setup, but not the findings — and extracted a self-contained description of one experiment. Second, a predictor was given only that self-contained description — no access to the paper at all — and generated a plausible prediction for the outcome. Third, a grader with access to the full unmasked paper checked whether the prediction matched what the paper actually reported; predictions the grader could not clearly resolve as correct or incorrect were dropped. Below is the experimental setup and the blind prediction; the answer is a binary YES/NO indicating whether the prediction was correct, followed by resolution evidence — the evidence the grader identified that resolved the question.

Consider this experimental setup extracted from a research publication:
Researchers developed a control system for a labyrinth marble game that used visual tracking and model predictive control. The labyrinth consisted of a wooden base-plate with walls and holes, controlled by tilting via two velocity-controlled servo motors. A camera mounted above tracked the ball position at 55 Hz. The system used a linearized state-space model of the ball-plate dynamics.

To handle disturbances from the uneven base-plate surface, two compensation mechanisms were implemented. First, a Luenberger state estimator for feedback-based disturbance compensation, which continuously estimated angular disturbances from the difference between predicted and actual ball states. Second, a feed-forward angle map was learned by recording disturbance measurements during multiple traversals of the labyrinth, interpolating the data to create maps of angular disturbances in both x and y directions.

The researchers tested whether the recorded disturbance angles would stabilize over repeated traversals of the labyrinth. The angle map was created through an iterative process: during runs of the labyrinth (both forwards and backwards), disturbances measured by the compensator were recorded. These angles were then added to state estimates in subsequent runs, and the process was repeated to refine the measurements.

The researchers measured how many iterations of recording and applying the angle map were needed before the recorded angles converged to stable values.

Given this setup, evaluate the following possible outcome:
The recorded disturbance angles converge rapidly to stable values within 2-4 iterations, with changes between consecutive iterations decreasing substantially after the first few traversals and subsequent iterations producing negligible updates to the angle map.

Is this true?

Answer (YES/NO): YES